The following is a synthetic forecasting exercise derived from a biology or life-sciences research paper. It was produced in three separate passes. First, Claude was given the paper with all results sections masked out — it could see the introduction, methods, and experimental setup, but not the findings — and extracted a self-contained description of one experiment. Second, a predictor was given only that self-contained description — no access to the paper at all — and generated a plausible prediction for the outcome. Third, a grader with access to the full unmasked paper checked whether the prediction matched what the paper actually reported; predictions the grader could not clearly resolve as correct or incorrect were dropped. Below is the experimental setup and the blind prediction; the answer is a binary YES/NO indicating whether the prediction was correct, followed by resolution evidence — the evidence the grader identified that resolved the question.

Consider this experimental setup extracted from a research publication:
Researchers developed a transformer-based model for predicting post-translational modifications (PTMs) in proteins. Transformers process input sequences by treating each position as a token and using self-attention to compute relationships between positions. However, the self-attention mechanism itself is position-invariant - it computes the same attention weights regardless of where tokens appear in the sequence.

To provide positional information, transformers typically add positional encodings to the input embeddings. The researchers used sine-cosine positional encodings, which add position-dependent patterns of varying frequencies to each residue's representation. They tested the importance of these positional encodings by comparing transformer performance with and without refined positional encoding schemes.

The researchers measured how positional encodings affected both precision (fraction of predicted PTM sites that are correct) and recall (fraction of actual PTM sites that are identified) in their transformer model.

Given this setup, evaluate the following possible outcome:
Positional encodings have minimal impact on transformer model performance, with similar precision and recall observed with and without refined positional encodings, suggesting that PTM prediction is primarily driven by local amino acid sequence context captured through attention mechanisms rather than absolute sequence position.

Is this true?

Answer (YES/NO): NO